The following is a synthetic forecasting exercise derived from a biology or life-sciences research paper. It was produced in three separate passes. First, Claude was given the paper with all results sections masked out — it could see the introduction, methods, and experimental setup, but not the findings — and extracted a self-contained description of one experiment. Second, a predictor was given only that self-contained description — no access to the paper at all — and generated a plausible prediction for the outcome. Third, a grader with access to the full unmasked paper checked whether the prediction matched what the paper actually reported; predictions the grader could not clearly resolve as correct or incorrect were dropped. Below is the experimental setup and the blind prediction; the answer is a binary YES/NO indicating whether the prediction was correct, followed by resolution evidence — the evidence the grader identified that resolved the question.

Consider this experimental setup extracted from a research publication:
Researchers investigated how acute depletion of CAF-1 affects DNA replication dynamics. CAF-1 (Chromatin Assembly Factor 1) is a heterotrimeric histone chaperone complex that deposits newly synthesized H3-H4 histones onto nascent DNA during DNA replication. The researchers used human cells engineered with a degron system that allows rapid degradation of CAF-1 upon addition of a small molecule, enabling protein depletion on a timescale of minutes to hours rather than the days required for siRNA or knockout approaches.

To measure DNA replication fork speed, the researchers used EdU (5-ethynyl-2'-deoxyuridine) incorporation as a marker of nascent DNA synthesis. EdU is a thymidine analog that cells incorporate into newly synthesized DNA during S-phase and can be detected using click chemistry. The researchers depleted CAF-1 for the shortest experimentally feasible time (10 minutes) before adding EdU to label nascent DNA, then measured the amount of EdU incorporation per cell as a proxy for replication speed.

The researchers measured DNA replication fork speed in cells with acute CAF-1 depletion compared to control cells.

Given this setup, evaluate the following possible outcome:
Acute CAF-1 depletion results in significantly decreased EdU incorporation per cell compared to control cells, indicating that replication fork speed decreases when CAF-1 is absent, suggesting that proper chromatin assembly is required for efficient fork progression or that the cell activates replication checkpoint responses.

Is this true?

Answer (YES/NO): YES